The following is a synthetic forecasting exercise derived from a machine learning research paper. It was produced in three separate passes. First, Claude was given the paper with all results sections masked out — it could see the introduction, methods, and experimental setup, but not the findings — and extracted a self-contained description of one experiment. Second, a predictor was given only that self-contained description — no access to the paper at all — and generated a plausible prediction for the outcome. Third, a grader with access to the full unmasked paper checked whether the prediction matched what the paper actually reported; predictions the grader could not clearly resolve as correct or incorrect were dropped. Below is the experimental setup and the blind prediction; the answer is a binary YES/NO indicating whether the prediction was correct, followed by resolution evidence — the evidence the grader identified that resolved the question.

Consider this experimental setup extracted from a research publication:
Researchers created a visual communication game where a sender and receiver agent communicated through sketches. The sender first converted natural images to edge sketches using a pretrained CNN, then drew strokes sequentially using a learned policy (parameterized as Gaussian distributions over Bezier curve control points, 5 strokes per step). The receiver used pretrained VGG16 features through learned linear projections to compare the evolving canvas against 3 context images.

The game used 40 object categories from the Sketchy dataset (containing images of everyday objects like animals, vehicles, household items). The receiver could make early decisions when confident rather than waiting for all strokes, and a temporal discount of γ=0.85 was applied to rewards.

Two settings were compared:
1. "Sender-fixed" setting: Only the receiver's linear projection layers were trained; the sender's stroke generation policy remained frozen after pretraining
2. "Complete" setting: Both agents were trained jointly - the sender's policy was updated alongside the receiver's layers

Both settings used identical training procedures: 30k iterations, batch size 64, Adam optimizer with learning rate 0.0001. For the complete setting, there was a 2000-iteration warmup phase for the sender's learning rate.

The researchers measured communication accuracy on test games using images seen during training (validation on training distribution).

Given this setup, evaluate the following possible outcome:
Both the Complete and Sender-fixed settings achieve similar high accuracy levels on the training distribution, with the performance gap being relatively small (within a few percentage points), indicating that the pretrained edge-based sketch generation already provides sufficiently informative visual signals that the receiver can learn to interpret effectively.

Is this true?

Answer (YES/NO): YES